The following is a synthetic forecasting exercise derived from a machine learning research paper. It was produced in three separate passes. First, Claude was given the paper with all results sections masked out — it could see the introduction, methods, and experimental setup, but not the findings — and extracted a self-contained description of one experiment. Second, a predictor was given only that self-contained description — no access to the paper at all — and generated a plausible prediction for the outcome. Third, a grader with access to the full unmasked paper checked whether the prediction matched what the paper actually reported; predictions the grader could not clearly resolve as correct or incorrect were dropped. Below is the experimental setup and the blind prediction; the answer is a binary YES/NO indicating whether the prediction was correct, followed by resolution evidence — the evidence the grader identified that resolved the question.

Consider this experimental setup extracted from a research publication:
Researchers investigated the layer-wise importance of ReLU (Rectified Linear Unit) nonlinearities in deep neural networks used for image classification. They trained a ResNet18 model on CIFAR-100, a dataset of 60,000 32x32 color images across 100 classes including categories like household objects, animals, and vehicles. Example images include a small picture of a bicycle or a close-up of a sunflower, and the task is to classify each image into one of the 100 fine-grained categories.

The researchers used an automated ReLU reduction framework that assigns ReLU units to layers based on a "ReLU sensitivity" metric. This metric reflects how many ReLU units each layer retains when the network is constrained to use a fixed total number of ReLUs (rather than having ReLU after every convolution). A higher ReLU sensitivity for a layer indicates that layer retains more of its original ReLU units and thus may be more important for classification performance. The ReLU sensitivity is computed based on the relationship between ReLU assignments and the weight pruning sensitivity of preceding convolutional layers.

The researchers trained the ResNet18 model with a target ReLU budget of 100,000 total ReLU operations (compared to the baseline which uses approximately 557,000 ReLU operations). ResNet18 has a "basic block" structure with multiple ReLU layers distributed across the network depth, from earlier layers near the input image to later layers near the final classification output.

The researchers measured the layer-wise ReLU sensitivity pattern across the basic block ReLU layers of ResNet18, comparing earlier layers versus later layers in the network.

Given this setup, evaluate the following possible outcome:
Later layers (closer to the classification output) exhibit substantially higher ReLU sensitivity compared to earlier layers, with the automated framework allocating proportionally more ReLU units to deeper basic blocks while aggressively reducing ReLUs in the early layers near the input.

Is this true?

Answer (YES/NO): YES